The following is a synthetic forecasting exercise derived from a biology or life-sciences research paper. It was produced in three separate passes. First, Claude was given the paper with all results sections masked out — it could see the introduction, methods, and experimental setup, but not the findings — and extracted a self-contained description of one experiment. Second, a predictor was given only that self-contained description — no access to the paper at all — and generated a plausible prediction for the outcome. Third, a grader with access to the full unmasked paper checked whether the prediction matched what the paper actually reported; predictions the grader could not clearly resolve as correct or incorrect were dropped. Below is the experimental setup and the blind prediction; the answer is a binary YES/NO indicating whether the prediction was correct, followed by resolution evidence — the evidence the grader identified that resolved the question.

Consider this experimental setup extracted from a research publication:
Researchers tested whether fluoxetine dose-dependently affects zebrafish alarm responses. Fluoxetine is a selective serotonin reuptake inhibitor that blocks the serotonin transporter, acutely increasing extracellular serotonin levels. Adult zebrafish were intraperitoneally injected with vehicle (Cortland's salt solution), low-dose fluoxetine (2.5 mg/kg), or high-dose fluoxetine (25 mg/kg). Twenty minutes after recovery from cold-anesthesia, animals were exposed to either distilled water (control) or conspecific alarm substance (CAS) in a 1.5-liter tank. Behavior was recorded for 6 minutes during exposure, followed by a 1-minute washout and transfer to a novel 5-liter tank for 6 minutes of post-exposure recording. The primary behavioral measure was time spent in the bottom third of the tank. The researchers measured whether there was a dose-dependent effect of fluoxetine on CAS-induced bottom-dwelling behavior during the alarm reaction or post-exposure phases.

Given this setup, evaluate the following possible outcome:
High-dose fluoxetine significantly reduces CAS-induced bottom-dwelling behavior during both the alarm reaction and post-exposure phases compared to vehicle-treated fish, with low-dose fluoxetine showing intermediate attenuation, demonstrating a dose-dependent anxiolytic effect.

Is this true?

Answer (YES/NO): NO